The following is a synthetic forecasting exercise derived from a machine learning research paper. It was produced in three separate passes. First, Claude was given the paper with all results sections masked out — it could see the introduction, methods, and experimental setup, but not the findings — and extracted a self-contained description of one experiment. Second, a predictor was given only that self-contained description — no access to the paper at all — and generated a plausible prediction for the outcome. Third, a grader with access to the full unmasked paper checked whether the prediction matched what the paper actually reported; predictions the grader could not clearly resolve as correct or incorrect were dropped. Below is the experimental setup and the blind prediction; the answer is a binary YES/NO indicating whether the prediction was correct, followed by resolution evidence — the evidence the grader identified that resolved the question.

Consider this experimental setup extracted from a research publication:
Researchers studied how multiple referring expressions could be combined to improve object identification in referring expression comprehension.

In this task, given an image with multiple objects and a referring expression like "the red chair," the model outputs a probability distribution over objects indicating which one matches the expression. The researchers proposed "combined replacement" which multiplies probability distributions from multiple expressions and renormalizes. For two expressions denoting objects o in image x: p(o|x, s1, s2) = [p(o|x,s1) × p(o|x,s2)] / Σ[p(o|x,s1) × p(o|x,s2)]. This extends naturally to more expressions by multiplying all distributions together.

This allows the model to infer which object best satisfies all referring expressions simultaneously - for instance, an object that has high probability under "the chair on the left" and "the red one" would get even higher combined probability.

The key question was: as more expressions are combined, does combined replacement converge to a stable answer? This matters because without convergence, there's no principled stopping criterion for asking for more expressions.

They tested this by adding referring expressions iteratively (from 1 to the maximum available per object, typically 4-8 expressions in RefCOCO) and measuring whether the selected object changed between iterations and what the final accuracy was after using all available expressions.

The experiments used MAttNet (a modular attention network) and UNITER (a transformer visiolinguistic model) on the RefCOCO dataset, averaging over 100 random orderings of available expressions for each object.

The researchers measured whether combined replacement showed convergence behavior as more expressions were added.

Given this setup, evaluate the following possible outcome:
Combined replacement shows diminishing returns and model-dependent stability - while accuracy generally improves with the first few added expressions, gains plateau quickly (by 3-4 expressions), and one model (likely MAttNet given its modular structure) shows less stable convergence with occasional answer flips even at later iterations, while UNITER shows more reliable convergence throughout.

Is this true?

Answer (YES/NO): NO